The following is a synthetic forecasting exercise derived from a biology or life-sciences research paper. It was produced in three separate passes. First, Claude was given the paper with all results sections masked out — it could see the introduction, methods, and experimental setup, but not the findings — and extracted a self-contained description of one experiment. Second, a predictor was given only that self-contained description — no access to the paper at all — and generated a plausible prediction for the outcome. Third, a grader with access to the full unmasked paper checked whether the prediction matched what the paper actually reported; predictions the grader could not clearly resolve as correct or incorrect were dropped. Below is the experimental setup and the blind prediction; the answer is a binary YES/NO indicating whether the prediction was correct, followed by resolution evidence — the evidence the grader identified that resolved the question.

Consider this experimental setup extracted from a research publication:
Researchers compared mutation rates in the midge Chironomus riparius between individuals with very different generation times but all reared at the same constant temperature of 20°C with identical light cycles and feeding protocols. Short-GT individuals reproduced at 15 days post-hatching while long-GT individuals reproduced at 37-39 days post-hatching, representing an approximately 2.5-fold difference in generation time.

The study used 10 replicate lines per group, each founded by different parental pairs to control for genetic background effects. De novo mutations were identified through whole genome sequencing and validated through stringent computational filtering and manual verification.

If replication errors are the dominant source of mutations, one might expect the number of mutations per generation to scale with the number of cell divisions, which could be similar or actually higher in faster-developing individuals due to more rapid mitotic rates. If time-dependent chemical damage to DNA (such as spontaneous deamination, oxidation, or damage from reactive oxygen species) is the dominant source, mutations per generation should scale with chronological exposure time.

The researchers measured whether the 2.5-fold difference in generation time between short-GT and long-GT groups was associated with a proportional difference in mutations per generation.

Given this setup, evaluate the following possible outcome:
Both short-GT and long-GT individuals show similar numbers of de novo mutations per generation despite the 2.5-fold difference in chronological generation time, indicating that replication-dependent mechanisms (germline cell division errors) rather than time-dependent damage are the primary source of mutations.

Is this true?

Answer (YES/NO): NO